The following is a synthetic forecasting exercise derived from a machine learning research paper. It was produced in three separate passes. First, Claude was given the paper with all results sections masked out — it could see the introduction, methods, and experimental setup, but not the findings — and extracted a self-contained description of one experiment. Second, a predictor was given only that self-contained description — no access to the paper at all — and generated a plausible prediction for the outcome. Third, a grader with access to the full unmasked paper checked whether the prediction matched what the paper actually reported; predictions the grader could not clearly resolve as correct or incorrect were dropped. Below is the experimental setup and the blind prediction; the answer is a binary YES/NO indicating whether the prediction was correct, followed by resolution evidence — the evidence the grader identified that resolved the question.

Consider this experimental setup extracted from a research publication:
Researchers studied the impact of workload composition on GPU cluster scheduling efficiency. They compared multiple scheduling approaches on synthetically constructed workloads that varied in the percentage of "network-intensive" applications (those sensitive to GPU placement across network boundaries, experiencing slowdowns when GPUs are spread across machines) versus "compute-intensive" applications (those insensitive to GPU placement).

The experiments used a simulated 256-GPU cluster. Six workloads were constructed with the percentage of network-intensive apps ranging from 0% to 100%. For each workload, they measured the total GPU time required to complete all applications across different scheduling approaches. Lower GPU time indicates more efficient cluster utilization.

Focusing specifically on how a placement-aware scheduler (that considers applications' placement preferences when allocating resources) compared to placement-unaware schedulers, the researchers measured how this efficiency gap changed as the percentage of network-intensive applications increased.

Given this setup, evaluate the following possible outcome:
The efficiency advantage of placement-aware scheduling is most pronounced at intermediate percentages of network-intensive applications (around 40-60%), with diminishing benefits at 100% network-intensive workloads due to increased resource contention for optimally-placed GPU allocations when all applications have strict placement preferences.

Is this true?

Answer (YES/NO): NO